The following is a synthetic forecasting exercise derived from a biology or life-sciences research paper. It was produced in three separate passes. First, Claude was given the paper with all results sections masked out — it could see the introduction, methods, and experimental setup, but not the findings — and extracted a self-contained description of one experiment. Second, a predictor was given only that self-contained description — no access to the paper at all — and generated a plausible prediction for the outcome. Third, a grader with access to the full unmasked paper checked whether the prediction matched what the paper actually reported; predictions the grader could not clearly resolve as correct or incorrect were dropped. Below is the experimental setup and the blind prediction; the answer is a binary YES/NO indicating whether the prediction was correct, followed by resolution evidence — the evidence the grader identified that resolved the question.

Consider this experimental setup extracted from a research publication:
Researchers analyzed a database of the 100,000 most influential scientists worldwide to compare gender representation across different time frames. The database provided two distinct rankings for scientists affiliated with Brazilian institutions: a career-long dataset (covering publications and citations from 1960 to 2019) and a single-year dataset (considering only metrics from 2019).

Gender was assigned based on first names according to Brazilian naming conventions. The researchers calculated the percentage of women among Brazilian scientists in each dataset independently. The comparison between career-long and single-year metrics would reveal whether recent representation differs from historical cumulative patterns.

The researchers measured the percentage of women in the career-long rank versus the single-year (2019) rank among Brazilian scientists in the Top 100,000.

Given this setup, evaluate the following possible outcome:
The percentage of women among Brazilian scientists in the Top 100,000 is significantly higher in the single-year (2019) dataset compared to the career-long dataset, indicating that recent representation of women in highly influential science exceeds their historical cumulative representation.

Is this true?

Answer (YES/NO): YES